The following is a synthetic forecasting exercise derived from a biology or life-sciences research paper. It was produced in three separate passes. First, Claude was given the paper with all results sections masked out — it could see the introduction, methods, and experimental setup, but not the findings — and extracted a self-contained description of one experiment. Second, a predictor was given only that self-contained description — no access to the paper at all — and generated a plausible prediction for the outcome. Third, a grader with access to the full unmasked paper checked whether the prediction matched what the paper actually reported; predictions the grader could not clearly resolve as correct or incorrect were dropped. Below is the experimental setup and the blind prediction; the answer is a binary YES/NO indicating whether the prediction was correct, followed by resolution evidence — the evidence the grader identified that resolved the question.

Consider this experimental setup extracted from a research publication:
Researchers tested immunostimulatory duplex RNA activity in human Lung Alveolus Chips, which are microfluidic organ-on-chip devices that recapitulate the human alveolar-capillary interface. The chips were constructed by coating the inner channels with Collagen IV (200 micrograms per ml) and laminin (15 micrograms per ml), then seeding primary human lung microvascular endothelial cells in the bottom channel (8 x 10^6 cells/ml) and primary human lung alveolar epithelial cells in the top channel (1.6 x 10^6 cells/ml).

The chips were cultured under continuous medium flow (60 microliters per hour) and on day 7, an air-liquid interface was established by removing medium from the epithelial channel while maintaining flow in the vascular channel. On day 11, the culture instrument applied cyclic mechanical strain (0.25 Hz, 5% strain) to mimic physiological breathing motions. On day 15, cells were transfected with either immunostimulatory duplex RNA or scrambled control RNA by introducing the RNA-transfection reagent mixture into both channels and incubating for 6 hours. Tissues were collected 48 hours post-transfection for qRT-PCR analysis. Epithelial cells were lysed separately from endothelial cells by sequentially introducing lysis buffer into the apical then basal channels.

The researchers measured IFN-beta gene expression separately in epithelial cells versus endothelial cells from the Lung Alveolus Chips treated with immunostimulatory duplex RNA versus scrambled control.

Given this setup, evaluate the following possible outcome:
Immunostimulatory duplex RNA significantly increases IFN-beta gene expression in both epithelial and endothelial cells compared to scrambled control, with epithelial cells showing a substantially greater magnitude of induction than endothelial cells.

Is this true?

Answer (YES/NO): NO